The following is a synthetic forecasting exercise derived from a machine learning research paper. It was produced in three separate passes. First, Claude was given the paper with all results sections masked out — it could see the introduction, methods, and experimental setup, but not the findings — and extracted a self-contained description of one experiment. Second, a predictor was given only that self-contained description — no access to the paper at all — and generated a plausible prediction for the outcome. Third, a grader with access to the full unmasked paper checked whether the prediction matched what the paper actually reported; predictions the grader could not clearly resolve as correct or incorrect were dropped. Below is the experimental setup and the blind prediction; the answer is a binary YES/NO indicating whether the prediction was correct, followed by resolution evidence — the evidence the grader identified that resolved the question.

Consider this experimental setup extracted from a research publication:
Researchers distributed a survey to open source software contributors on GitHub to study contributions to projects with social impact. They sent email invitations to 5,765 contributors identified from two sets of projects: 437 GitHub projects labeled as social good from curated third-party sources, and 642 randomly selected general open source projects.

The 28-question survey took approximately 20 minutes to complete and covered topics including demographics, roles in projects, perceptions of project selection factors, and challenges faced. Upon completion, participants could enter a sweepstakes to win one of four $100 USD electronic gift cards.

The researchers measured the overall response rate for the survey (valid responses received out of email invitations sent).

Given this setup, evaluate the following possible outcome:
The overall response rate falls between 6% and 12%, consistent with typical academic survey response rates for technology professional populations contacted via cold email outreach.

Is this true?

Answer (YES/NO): YES